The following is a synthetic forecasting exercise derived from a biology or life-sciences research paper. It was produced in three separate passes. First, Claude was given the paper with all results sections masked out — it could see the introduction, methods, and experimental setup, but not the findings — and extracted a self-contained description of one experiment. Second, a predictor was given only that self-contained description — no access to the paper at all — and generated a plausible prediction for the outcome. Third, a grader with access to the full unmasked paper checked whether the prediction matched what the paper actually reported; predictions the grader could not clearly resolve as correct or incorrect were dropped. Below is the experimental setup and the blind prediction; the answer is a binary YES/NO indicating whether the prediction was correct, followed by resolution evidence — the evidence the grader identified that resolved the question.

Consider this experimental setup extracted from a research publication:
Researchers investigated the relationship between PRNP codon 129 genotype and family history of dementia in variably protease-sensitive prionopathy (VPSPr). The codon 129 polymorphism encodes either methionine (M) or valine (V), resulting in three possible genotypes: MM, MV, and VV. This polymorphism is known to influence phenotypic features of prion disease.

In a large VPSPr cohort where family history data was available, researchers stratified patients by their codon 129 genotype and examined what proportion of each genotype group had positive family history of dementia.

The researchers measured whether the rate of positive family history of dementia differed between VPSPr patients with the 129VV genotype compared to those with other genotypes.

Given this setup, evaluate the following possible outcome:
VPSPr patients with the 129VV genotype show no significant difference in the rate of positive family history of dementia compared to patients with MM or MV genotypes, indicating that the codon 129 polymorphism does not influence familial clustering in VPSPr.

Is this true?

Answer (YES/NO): NO